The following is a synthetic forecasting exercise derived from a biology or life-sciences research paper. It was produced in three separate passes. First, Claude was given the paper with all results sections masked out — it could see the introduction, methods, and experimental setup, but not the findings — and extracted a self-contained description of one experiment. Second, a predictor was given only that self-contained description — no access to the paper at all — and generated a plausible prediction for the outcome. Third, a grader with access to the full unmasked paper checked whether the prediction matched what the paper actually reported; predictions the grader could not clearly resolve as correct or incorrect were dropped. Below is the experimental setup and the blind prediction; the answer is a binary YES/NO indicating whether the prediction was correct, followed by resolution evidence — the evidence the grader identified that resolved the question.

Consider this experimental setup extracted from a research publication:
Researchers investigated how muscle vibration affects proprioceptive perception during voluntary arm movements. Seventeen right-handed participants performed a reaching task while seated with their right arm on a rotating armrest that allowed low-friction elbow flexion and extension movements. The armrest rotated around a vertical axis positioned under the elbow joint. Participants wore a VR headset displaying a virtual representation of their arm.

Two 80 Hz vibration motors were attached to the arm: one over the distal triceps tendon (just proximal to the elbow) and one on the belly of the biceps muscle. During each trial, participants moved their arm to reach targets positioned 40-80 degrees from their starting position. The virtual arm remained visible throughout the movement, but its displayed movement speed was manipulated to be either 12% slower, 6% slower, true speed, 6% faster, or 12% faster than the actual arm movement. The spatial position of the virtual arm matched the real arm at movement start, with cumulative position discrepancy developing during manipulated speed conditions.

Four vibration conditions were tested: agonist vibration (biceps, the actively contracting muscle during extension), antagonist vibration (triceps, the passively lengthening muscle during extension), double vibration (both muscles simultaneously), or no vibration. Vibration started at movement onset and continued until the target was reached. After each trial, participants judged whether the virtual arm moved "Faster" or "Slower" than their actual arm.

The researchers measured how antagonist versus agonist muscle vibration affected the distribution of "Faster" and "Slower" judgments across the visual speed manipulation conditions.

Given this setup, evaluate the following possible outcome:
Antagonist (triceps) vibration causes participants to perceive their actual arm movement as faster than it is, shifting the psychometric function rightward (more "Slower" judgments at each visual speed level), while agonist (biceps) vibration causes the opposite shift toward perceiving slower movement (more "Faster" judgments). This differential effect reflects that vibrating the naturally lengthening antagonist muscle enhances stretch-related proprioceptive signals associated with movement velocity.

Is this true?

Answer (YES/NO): NO